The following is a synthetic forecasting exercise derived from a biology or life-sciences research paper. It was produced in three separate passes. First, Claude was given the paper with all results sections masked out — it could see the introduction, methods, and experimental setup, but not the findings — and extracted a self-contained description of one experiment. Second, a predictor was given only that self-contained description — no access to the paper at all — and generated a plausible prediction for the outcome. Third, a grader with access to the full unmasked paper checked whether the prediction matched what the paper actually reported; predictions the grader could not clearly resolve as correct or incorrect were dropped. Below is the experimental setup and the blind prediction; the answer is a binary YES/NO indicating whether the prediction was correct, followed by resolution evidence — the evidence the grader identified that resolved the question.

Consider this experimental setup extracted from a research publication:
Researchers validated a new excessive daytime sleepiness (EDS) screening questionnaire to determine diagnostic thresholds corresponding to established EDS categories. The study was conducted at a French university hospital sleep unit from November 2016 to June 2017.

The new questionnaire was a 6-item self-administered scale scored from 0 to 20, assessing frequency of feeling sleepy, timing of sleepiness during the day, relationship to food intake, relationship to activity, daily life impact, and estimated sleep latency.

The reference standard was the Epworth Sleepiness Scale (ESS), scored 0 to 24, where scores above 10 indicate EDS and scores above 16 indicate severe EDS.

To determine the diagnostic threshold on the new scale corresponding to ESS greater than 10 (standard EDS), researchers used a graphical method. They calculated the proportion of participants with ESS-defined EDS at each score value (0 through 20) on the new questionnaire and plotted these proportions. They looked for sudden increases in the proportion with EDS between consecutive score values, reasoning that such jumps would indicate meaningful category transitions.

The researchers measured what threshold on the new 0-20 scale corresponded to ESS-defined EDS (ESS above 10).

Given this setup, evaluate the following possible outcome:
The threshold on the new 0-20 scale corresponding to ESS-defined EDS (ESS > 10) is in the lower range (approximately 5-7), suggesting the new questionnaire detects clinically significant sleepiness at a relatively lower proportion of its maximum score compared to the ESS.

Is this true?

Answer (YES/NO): NO